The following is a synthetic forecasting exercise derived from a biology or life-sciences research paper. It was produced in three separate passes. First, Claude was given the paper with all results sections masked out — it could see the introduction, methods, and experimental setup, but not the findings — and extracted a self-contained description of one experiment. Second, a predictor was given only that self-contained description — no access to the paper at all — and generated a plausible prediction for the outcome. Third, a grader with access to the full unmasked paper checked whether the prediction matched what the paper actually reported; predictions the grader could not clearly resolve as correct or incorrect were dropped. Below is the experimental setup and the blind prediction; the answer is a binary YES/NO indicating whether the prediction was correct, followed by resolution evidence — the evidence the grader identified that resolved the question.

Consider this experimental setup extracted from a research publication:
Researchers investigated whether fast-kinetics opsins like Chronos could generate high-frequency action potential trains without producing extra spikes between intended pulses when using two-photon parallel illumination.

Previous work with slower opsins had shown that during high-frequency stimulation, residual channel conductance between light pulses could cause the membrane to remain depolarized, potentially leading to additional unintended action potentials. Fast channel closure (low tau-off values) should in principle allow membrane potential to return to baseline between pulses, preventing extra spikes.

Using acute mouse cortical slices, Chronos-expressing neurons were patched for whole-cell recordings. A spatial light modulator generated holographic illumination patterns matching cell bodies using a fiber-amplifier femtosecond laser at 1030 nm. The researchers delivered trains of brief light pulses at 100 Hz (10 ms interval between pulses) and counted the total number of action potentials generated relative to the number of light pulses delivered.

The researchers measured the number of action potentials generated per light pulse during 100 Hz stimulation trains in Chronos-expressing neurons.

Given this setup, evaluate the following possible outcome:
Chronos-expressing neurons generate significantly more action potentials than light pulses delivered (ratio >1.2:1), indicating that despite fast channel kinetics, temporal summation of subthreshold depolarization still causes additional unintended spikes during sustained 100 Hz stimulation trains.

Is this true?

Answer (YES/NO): NO